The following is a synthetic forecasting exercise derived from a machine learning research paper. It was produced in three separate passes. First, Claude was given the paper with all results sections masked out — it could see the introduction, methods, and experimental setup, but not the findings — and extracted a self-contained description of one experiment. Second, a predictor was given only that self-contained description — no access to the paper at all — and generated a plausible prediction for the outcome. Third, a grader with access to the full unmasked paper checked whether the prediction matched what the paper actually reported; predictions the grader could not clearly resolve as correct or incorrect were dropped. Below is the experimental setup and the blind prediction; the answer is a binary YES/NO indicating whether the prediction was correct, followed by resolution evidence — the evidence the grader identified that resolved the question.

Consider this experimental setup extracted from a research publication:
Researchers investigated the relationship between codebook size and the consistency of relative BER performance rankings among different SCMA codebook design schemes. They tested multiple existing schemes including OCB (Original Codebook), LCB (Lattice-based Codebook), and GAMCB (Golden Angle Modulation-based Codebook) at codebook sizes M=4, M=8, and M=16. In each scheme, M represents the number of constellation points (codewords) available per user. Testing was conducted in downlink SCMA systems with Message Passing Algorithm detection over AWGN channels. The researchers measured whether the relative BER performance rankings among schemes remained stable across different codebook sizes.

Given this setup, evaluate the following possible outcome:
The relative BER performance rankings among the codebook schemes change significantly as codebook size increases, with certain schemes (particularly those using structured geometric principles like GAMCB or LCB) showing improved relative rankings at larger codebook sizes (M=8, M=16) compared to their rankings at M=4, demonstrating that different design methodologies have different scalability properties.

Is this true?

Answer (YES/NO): YES